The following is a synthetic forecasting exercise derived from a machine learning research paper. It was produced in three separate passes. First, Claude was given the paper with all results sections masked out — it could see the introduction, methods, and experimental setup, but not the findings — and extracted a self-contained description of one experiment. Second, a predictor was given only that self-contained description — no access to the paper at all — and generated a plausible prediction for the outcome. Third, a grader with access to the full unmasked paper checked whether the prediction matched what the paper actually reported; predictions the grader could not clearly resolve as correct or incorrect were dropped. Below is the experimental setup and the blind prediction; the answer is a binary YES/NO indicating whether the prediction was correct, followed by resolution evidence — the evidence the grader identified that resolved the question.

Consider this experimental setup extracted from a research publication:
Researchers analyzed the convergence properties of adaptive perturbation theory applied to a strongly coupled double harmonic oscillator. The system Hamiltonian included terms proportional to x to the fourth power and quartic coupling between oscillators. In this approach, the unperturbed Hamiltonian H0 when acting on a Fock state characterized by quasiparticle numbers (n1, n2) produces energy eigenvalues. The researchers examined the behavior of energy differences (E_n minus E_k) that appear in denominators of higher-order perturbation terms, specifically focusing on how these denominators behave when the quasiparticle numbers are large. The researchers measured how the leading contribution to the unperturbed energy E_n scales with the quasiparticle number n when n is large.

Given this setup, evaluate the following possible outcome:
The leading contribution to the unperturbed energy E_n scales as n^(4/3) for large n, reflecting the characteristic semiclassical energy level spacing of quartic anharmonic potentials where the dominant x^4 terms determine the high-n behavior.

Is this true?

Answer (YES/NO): NO